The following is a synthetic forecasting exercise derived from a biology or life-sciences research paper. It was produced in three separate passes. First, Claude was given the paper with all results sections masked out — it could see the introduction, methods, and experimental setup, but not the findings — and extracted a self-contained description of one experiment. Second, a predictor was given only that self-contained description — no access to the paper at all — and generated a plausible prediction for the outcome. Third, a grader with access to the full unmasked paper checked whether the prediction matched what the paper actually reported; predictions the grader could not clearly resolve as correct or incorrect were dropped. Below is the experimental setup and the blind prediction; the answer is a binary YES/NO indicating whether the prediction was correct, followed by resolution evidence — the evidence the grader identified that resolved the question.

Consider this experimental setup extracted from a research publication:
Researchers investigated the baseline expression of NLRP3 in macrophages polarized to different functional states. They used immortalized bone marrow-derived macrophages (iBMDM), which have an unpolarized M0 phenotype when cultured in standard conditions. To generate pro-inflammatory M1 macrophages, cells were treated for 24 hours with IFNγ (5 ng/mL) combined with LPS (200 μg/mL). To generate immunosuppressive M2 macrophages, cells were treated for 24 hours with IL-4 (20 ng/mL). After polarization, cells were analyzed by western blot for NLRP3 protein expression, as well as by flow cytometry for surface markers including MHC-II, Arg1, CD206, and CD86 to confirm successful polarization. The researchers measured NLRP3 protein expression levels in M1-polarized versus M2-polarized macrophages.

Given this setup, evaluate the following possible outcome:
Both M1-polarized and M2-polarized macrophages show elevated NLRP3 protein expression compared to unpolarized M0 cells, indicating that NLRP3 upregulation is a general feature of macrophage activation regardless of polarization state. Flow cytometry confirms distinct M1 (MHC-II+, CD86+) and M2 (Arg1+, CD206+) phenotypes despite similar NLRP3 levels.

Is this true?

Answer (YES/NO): NO